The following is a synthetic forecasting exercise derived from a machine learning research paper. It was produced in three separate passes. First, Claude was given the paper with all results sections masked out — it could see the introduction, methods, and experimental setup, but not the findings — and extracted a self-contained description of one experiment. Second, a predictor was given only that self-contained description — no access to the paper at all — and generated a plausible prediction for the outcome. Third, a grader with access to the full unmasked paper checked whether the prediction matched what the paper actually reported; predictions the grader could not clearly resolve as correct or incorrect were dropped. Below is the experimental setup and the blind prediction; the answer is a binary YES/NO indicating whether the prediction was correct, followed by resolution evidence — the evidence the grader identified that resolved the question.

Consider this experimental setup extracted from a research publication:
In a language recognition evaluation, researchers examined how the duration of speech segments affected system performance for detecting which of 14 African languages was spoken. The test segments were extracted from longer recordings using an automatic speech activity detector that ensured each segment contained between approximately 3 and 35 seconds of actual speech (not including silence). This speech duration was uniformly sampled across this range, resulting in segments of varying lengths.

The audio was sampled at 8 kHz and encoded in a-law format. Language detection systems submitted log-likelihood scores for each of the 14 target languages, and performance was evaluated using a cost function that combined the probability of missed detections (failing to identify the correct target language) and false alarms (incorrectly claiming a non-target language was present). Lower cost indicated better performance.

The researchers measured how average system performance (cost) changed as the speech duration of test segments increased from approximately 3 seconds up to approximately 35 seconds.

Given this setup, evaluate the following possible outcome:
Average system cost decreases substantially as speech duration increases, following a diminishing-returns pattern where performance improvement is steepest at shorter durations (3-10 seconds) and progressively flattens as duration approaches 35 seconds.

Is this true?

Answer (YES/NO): NO